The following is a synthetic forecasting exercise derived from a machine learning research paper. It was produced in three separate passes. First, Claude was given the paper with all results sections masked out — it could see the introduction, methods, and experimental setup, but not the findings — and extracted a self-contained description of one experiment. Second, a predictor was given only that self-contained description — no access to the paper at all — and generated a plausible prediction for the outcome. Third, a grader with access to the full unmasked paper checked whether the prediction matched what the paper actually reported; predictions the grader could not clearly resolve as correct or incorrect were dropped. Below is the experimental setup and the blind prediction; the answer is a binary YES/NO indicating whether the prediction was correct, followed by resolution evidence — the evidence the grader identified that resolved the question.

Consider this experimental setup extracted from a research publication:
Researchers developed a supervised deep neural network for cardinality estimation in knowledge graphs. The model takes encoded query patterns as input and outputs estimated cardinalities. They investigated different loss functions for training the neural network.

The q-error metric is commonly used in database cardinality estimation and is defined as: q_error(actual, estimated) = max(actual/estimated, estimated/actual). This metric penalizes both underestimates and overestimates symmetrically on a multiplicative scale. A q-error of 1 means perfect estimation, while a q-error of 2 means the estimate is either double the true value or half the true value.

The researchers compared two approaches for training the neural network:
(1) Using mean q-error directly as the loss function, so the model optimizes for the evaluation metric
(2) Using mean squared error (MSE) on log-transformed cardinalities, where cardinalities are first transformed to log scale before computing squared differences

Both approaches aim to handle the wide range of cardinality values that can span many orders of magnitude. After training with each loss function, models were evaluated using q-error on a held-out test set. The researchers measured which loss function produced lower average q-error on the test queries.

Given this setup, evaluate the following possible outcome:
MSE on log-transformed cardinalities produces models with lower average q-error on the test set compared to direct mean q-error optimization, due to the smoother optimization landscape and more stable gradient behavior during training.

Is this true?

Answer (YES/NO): NO